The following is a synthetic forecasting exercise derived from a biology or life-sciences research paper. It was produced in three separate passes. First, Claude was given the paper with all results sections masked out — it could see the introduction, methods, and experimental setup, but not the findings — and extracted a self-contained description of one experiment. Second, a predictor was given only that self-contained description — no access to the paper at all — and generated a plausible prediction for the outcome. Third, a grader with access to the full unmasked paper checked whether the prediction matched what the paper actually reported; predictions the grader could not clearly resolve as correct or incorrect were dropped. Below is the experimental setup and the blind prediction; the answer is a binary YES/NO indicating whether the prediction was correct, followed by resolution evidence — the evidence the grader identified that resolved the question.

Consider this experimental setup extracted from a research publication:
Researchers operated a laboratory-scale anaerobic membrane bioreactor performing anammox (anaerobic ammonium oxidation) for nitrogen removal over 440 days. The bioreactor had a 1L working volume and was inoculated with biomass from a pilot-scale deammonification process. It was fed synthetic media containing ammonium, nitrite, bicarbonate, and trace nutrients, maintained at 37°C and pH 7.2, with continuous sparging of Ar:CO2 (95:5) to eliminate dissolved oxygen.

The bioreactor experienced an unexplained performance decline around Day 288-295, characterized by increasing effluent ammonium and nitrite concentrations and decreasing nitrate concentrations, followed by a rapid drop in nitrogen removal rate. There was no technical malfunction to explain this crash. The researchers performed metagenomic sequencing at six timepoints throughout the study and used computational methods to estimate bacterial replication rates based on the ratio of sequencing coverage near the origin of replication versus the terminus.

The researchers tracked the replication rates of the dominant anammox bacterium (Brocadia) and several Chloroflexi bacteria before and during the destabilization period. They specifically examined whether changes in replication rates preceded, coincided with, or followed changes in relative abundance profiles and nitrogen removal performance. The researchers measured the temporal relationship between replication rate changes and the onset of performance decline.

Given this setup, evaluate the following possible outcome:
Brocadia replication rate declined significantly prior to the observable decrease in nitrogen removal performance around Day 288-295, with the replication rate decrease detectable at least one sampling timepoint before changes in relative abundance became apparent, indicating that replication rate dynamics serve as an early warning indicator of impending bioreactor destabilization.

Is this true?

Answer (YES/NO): YES